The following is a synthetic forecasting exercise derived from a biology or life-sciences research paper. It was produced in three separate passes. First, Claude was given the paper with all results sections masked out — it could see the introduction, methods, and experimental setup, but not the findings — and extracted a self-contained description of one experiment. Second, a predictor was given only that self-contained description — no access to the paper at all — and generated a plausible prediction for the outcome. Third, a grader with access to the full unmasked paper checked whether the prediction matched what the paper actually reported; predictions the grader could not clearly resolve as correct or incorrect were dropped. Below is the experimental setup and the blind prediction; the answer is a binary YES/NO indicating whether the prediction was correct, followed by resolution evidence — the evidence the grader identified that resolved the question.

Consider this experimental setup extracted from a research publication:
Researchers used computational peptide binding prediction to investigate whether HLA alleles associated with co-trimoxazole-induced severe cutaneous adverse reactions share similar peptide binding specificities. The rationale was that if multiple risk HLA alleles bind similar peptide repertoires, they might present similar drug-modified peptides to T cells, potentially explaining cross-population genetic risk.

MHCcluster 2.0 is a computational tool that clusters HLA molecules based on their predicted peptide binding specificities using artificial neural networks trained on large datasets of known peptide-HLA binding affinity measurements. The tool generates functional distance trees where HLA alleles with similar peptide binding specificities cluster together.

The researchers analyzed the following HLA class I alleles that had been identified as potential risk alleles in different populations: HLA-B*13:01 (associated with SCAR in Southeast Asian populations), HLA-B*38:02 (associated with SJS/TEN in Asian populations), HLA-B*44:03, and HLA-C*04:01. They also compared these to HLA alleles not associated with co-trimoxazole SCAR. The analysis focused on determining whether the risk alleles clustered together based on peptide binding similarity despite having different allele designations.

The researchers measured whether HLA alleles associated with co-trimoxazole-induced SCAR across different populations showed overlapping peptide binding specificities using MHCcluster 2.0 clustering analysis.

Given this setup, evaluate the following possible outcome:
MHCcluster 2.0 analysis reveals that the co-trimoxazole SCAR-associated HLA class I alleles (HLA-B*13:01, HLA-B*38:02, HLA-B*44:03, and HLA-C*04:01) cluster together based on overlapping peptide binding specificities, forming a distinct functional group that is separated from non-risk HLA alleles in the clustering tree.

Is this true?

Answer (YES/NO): NO